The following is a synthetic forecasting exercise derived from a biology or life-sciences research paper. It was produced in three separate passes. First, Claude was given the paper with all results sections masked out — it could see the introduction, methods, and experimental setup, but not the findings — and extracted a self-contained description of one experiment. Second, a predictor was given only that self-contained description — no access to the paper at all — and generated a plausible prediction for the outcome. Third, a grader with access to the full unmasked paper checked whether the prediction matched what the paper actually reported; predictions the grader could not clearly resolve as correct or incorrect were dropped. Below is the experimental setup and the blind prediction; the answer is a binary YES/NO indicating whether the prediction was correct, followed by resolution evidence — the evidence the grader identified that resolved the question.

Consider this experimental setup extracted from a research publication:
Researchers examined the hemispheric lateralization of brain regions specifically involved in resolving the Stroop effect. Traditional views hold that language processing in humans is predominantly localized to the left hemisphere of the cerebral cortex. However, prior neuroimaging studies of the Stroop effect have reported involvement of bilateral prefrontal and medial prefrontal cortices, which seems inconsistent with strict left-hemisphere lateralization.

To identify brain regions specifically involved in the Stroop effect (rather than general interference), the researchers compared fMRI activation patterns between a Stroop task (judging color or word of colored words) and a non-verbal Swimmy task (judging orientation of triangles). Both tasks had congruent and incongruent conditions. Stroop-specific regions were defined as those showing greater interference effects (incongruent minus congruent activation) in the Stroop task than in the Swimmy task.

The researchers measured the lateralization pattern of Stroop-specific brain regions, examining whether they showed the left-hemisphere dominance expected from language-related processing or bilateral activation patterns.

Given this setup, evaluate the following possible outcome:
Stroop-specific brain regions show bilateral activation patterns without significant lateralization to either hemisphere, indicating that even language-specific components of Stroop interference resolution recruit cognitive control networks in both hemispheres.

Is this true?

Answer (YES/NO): NO